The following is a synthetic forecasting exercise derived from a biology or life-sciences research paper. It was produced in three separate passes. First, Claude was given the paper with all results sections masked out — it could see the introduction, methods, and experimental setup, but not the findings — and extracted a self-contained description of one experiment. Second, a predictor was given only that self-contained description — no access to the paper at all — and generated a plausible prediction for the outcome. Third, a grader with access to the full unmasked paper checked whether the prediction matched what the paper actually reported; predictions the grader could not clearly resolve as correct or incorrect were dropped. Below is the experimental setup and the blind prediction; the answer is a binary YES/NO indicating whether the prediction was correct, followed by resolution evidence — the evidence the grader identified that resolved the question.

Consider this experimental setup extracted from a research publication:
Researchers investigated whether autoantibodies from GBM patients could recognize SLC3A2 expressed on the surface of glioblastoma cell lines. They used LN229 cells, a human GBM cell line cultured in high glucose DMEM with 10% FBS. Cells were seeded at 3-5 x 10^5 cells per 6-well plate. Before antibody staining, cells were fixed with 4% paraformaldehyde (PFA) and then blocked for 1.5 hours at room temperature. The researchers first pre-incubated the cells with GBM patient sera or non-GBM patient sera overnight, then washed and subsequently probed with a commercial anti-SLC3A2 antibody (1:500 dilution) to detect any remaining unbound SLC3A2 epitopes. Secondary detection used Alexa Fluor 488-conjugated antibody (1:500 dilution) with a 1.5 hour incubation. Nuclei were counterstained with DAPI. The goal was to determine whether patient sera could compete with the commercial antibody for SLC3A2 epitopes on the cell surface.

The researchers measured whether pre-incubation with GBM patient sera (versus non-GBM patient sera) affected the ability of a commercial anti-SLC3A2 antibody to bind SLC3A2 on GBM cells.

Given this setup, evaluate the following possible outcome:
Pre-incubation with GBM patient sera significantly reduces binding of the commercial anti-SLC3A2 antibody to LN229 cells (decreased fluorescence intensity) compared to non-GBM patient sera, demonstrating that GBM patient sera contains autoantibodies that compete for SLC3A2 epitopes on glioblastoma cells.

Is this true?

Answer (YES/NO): YES